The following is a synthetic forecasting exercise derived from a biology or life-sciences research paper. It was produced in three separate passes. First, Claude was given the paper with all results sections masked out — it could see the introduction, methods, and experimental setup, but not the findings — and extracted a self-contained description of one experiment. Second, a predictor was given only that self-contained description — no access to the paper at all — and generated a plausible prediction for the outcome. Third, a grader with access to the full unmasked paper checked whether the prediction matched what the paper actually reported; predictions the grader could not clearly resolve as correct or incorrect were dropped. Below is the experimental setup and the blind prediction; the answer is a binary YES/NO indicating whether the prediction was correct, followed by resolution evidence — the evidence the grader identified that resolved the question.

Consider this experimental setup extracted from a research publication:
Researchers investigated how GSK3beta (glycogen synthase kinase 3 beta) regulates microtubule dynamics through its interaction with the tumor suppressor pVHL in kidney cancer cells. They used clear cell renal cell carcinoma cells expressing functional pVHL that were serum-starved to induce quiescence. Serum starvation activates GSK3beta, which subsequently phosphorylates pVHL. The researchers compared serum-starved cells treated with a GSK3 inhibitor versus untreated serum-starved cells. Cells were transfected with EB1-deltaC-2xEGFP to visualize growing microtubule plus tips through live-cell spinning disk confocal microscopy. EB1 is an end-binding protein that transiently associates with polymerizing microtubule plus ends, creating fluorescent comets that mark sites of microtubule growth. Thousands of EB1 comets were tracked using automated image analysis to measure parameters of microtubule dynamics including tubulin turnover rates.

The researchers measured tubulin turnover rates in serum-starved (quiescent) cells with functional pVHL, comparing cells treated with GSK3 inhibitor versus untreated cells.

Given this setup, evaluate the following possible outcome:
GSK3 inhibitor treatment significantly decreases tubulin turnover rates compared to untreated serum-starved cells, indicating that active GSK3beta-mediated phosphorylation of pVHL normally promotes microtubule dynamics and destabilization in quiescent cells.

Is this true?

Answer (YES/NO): YES